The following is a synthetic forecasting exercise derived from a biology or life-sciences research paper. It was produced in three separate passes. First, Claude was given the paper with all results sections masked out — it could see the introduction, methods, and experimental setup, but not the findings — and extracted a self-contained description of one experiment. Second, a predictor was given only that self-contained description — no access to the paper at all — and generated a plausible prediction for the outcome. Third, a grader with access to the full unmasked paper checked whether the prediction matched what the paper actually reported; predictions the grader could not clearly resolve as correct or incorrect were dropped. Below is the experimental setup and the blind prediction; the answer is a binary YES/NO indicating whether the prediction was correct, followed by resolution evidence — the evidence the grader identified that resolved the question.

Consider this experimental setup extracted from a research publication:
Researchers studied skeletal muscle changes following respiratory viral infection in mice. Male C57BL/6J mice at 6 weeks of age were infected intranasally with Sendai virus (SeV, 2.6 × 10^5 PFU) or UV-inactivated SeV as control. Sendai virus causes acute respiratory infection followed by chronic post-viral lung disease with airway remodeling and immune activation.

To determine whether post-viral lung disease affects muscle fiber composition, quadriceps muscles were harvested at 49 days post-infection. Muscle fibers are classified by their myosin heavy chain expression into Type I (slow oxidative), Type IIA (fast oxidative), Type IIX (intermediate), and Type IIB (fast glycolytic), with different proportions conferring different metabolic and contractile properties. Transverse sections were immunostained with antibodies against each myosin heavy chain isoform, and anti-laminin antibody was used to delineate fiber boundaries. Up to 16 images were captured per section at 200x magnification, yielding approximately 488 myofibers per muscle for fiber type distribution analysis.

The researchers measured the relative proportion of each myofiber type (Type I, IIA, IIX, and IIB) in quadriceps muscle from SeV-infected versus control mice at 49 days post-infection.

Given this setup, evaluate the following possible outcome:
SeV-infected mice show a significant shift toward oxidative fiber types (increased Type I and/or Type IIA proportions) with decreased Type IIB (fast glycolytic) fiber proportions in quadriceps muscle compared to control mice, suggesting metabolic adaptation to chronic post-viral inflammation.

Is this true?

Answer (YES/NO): NO